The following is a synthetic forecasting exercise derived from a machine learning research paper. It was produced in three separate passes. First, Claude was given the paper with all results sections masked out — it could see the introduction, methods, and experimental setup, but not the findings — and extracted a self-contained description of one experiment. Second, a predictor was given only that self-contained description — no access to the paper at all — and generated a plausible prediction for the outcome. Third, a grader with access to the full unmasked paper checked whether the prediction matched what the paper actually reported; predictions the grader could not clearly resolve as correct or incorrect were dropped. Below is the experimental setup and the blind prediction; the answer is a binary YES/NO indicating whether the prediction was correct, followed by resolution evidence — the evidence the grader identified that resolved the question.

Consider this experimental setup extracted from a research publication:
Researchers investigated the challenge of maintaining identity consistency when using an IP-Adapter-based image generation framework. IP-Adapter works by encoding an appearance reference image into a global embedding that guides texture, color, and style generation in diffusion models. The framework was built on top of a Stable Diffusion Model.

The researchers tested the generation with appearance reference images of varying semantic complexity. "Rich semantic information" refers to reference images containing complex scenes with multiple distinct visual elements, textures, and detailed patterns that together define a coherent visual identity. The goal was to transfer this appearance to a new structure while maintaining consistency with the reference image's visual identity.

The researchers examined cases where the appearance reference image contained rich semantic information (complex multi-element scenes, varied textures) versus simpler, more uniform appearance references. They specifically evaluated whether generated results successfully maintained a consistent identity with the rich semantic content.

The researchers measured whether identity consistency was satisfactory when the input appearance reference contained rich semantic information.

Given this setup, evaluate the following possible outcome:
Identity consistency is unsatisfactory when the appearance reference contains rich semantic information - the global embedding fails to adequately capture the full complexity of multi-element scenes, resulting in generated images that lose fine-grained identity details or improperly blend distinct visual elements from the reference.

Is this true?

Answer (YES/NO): YES